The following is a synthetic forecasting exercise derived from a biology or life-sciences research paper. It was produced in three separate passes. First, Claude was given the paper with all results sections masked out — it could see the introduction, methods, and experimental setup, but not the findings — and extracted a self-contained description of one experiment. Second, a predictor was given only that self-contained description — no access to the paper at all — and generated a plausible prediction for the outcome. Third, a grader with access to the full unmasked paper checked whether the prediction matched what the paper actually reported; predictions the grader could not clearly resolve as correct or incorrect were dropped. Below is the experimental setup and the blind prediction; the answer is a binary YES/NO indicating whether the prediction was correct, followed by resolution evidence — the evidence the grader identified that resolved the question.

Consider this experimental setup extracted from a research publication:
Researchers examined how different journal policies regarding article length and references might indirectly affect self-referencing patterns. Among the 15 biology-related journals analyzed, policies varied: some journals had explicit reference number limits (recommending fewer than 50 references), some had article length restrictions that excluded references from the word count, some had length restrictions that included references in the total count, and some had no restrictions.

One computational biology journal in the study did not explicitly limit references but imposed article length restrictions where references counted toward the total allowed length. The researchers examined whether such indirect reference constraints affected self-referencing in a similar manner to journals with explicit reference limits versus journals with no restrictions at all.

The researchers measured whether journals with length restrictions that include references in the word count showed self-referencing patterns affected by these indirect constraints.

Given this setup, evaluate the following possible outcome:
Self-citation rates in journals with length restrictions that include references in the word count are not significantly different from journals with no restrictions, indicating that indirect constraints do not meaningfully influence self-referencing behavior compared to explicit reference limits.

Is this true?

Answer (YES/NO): NO